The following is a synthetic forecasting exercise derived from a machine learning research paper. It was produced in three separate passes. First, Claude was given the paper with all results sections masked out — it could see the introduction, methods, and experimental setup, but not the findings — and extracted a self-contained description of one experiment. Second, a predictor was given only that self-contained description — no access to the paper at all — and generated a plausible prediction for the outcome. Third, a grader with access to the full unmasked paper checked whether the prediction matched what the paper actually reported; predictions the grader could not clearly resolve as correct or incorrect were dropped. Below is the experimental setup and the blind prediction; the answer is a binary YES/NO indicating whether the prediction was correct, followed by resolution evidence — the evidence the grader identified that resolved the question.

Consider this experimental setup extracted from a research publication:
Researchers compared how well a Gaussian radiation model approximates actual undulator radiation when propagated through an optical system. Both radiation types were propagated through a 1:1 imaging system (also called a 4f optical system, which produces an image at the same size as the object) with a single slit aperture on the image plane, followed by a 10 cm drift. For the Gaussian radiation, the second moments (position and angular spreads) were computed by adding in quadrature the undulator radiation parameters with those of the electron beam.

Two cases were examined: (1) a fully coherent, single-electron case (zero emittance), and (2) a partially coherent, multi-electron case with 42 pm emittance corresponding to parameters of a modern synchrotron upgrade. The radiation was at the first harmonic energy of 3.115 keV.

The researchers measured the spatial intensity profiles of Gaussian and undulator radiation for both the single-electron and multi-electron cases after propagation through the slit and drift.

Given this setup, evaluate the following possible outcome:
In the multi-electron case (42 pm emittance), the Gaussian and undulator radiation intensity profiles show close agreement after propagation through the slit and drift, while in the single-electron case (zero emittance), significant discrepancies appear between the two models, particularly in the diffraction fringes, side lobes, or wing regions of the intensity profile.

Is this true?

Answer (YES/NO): NO